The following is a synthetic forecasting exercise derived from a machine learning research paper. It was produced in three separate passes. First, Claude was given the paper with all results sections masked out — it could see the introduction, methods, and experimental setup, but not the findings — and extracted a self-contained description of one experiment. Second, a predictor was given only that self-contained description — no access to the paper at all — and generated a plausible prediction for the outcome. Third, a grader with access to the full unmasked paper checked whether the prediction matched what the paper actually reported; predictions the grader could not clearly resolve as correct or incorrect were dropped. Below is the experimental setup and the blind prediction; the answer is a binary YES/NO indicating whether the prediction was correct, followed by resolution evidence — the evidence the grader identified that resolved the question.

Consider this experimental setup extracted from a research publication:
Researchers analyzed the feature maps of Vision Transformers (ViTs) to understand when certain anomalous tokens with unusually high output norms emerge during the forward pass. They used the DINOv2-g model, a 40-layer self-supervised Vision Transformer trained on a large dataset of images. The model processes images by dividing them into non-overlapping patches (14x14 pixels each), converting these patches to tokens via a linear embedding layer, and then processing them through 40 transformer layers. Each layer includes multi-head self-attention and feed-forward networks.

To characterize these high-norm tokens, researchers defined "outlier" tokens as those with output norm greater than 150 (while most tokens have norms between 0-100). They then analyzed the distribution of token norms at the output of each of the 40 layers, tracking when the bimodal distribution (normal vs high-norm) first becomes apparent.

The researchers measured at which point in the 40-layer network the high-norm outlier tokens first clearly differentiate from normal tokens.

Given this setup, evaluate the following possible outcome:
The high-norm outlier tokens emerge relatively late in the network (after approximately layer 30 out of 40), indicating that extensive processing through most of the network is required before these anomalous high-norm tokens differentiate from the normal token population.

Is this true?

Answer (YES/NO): NO